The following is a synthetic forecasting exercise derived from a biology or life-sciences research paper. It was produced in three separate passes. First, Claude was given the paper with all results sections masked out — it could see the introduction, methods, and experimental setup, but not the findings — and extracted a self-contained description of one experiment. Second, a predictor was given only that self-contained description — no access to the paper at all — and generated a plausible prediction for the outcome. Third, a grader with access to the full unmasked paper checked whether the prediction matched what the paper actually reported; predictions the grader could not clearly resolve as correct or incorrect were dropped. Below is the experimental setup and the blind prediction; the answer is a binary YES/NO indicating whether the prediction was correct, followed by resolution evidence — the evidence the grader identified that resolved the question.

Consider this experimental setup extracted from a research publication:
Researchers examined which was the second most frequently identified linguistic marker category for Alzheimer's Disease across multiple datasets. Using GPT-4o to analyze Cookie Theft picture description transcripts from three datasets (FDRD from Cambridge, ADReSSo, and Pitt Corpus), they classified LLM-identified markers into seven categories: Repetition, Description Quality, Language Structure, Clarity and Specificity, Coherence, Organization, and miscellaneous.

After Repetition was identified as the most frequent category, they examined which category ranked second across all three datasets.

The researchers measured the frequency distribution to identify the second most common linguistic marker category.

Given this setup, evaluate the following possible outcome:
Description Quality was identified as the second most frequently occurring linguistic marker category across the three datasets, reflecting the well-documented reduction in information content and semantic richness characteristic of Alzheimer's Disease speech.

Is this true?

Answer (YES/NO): YES